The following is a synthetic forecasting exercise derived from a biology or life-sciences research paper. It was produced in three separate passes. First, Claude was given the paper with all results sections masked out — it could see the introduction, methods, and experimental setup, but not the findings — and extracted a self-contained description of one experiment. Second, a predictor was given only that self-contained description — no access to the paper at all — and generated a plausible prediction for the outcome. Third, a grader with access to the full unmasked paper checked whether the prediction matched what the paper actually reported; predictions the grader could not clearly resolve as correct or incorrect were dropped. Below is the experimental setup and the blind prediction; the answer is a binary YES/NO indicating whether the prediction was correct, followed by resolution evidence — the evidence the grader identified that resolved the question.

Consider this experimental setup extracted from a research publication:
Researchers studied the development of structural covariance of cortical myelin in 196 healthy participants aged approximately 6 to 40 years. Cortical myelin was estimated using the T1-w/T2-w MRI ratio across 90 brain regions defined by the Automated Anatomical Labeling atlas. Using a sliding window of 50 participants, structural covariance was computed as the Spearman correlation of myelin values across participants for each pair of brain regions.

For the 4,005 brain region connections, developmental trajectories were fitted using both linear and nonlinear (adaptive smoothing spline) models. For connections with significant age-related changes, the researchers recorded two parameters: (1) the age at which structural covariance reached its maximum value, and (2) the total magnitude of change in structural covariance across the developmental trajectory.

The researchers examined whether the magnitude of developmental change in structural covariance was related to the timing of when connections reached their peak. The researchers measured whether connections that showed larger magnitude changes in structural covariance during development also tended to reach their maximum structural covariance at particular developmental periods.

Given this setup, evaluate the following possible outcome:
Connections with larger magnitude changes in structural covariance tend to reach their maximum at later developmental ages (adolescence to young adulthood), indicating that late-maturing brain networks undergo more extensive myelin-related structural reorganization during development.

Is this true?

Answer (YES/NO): NO